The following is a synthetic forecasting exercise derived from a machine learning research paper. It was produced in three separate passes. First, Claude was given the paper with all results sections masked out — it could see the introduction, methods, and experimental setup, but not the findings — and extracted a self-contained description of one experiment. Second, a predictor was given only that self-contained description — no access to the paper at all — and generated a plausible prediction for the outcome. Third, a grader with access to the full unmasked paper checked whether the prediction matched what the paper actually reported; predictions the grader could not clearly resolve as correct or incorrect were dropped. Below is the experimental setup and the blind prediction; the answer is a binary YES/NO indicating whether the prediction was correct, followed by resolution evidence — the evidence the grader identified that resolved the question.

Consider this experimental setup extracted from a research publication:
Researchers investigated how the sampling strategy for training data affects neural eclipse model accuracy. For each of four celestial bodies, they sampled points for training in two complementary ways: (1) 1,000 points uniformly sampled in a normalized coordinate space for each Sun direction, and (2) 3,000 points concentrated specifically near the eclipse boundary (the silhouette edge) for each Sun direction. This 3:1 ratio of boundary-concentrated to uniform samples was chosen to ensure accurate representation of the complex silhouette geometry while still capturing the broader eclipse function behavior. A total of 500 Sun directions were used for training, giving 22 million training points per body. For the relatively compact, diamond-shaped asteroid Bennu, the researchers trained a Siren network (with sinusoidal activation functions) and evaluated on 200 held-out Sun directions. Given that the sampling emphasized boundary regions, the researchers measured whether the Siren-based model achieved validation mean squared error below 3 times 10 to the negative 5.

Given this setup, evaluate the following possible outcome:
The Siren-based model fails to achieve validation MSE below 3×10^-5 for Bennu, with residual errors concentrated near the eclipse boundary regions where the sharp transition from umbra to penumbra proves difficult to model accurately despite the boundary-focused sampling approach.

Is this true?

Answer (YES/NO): NO